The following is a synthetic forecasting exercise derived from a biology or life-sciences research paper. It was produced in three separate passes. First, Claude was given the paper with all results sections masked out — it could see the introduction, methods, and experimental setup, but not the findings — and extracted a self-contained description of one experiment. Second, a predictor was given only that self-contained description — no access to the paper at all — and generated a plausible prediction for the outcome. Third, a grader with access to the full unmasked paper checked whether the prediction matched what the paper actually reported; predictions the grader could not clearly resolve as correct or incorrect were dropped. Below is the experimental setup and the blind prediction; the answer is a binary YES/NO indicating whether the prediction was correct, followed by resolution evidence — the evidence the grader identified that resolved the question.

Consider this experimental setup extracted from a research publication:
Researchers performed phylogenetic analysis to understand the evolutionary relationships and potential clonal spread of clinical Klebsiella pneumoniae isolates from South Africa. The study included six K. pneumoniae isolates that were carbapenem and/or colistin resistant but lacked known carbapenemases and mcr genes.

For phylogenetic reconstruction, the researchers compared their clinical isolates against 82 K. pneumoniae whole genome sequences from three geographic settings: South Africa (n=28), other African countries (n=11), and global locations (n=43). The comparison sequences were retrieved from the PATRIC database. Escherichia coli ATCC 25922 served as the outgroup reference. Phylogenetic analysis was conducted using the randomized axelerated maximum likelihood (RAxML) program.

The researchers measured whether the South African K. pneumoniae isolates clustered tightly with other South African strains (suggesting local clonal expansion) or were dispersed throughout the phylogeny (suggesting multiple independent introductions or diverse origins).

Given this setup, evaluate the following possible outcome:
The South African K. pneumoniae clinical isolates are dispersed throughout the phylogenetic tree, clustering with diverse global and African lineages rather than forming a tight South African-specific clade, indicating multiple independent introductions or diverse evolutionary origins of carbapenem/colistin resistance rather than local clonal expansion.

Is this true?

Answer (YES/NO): YES